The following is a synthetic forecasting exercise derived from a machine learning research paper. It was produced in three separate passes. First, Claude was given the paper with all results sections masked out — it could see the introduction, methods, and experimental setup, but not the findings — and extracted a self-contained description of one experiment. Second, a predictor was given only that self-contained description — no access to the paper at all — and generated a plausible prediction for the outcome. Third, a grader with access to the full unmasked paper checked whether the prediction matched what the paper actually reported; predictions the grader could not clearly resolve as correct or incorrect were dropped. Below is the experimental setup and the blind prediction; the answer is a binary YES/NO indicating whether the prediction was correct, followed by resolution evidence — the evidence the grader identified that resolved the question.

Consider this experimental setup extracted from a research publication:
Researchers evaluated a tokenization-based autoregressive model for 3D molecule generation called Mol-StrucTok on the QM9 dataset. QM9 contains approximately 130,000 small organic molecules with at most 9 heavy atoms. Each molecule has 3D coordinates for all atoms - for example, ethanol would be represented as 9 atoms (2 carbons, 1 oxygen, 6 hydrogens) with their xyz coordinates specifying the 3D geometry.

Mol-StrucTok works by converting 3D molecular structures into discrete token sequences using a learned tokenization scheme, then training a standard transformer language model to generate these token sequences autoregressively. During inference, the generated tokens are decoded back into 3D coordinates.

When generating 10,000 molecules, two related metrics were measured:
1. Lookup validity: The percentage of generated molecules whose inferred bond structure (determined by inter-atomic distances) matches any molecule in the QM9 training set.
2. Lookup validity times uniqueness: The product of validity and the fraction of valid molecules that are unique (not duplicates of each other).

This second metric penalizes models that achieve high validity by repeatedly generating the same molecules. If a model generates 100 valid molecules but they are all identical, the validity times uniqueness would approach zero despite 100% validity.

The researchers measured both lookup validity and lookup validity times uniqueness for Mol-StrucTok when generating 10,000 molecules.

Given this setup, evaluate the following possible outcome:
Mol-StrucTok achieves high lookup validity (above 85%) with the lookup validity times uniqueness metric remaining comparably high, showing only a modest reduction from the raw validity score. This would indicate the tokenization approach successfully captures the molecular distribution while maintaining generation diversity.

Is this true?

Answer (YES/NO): NO